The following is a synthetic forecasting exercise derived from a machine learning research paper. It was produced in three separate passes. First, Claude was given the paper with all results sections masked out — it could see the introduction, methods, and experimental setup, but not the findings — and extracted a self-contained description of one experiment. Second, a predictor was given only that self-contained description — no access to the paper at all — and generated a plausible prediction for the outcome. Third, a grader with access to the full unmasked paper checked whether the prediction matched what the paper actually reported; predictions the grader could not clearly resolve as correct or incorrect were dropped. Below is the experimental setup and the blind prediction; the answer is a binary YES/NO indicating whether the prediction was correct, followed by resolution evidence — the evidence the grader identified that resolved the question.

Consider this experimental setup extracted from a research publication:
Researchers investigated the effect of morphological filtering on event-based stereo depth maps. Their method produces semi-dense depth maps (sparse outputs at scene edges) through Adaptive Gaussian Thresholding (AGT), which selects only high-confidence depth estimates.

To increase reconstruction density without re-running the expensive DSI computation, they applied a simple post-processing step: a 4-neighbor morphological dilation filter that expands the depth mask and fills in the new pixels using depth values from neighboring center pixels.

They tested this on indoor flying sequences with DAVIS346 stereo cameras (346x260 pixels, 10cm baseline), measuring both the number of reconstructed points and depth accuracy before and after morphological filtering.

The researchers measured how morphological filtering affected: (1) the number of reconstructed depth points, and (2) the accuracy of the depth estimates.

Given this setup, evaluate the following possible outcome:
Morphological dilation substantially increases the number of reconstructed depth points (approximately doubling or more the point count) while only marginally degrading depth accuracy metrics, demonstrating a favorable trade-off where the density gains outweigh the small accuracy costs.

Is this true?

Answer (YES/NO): YES